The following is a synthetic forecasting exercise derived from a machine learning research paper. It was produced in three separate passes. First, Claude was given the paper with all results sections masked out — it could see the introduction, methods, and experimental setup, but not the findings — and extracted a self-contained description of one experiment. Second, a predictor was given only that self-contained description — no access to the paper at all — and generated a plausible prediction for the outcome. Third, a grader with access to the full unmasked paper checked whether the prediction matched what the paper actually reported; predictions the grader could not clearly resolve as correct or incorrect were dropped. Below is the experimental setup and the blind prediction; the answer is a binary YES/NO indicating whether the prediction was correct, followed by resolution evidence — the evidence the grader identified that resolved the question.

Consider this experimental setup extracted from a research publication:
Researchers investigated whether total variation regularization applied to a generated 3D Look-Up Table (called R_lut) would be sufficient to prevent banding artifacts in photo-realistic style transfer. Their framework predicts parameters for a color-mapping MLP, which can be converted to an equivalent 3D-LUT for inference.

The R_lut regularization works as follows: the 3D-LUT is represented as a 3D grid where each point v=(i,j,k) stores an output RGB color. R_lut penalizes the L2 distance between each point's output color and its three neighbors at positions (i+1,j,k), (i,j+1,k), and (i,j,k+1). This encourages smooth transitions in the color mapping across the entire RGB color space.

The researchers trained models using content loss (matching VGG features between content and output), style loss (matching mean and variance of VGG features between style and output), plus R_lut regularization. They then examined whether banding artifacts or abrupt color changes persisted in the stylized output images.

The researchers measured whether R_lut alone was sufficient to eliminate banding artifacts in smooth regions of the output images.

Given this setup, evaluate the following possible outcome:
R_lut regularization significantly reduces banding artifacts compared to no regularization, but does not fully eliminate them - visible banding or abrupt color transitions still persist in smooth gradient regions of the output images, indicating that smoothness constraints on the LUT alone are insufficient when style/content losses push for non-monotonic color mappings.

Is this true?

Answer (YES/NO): YES